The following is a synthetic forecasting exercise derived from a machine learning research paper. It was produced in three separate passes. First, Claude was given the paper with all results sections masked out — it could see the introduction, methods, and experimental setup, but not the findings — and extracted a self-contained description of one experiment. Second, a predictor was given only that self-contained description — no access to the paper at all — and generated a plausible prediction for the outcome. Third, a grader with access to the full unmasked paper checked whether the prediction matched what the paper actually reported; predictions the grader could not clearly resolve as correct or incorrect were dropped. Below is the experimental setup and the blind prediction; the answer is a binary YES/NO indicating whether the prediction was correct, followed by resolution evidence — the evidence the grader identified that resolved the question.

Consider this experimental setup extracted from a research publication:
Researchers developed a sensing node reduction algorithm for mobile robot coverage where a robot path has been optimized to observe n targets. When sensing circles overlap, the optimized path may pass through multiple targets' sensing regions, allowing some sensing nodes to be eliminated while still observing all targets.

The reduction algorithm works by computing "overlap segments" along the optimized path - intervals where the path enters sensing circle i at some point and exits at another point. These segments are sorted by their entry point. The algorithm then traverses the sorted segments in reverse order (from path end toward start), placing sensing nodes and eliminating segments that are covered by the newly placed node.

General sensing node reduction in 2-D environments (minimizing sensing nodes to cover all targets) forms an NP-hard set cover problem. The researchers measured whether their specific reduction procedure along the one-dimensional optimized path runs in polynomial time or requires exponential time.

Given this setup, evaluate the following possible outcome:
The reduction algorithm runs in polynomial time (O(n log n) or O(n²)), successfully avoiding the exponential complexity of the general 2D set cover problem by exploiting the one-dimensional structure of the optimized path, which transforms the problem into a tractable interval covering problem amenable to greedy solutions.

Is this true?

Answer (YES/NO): YES